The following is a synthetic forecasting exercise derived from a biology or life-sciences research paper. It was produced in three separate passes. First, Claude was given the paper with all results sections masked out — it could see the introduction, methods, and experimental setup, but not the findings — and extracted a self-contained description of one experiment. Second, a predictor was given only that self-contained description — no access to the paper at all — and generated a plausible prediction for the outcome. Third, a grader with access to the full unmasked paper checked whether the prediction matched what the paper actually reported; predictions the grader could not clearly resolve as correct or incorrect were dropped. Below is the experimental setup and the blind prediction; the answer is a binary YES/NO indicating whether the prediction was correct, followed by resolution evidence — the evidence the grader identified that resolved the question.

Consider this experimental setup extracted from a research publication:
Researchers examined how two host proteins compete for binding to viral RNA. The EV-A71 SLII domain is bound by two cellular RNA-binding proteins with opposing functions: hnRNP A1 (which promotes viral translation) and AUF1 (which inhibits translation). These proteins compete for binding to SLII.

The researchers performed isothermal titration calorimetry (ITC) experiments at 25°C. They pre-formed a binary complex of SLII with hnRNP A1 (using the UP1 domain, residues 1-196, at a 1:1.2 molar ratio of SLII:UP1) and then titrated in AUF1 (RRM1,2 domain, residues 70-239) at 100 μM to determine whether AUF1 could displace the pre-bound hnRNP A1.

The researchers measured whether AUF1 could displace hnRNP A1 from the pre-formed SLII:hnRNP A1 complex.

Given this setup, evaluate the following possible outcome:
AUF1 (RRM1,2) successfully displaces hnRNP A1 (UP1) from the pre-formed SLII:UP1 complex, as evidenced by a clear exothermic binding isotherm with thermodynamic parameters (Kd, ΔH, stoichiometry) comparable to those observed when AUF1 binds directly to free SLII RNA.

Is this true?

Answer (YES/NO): NO